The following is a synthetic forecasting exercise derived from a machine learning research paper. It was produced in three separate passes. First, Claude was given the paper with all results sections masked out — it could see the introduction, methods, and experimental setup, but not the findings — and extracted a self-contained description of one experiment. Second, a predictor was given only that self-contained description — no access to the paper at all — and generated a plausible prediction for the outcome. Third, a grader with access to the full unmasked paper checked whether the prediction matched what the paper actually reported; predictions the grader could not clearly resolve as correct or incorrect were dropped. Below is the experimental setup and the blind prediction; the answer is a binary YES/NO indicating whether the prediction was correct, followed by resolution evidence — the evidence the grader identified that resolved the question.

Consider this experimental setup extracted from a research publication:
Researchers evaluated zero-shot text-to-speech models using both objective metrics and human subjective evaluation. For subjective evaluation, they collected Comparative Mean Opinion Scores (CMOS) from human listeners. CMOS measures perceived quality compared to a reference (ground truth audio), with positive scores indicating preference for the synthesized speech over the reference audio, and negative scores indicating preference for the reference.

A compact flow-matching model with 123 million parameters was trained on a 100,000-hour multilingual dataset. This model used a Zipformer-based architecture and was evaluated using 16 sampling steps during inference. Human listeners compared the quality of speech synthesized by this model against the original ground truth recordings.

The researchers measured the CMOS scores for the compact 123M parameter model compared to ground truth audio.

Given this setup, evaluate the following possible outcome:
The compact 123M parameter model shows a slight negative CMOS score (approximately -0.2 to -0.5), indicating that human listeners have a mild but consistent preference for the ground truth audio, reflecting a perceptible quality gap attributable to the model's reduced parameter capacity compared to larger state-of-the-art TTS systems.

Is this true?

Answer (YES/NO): NO